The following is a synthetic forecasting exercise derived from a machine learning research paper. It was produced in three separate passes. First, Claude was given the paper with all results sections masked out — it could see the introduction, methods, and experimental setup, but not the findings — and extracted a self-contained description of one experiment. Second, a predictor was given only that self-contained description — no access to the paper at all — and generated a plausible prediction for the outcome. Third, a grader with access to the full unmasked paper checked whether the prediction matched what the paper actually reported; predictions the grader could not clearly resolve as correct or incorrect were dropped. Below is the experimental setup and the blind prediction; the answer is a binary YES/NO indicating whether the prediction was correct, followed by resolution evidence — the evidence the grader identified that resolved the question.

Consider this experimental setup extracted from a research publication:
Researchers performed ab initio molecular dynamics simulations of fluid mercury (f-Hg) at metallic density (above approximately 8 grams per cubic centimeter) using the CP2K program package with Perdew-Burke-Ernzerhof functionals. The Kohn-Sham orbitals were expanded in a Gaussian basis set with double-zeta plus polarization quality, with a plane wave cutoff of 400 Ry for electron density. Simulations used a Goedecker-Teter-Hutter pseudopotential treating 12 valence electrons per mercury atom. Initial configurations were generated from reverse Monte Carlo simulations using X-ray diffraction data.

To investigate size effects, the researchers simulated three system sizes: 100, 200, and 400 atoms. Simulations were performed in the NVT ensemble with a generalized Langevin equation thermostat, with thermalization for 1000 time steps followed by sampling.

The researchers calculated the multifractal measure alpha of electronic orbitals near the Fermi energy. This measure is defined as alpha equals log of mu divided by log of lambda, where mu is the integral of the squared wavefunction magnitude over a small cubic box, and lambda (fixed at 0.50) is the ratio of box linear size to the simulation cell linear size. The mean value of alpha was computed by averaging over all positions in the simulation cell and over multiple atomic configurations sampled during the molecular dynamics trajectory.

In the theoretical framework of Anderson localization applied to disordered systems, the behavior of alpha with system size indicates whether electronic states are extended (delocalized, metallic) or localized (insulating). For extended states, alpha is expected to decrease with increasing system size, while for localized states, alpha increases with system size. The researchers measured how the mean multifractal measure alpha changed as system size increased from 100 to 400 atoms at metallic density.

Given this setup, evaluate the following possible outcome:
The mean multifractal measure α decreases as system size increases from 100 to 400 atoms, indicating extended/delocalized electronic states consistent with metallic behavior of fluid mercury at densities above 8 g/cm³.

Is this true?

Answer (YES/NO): YES